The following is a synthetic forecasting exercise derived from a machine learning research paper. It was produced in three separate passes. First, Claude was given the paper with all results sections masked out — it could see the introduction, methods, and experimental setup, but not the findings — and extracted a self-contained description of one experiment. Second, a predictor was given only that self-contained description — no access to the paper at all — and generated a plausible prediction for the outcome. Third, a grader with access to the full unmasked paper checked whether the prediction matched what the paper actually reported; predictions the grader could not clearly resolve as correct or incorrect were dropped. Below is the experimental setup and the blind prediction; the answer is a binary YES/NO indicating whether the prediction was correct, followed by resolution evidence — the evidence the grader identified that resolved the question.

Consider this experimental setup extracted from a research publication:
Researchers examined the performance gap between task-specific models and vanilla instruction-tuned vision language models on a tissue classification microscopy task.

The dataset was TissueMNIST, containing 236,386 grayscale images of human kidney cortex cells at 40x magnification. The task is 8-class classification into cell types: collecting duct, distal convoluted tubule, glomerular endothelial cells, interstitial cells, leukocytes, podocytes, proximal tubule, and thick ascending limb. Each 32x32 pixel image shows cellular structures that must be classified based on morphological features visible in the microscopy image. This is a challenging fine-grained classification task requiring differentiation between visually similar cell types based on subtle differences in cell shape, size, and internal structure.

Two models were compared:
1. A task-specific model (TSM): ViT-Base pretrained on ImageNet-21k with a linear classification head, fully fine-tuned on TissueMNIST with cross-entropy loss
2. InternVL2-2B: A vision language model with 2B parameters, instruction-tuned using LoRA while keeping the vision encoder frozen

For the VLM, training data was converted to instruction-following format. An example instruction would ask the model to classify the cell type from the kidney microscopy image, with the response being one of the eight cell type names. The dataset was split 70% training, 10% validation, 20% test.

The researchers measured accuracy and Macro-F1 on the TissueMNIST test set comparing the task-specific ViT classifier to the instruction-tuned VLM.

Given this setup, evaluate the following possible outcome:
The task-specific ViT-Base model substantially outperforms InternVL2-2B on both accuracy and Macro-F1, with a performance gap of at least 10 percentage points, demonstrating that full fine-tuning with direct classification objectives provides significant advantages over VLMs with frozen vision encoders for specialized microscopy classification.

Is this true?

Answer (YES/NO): YES